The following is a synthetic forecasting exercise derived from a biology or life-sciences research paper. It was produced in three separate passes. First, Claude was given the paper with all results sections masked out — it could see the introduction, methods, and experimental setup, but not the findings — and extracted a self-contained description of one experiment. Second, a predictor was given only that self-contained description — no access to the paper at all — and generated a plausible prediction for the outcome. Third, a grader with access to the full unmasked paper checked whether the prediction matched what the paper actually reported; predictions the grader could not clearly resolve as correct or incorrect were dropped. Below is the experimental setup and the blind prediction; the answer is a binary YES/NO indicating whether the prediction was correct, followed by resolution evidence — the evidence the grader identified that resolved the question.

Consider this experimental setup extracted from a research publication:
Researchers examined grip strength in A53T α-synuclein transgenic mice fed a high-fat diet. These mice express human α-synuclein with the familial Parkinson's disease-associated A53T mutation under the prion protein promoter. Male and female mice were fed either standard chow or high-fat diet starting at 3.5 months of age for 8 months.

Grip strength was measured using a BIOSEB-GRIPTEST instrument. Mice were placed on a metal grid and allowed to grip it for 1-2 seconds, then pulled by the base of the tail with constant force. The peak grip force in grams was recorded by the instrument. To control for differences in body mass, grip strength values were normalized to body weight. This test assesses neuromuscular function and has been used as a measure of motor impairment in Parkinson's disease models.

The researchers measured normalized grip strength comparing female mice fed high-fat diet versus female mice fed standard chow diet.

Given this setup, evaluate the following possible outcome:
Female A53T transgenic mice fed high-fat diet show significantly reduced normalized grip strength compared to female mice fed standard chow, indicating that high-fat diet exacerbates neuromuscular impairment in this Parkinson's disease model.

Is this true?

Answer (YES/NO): YES